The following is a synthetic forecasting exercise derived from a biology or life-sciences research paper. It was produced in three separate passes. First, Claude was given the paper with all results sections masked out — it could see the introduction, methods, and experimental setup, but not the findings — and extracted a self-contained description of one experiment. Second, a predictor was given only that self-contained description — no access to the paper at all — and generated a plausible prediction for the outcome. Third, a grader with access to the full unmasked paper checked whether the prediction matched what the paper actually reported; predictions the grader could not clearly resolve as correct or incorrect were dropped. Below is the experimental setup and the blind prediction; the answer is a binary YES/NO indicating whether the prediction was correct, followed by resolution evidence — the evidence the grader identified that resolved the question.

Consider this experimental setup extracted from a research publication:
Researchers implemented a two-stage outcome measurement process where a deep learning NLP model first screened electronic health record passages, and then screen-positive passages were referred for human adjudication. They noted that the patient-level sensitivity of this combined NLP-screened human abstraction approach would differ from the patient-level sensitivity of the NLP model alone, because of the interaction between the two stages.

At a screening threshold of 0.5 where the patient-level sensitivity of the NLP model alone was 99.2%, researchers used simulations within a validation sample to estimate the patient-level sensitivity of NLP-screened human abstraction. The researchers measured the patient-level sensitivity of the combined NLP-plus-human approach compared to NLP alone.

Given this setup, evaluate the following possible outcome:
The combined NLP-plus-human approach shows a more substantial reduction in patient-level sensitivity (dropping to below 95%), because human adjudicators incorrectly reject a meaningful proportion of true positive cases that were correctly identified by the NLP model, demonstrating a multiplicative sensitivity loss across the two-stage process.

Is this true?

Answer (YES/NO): NO